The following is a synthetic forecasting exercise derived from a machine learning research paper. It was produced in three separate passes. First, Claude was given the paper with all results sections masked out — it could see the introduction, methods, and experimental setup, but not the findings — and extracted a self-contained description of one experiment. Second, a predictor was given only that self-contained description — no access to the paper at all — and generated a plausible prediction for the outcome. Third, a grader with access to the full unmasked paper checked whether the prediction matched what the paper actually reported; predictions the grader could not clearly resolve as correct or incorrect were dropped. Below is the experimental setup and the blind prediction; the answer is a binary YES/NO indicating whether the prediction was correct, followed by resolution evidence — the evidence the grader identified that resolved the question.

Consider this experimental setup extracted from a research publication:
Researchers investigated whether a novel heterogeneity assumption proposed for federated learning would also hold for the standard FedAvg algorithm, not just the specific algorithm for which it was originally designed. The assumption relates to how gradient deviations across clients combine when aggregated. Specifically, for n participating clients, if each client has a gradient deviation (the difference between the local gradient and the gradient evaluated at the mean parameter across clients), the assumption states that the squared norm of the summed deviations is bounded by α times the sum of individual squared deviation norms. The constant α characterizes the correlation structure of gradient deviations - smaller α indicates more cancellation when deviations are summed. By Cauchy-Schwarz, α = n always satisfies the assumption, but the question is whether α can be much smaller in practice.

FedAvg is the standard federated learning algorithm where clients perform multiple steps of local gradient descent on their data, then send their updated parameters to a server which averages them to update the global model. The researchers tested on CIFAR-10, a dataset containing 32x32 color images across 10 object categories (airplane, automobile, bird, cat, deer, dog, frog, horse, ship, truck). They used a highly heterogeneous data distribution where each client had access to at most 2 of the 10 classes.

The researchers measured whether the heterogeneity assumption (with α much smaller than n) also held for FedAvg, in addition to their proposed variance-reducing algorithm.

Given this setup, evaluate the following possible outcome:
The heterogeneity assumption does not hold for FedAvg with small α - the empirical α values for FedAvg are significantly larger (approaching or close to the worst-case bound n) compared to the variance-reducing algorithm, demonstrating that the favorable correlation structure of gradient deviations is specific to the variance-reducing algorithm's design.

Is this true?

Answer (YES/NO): NO